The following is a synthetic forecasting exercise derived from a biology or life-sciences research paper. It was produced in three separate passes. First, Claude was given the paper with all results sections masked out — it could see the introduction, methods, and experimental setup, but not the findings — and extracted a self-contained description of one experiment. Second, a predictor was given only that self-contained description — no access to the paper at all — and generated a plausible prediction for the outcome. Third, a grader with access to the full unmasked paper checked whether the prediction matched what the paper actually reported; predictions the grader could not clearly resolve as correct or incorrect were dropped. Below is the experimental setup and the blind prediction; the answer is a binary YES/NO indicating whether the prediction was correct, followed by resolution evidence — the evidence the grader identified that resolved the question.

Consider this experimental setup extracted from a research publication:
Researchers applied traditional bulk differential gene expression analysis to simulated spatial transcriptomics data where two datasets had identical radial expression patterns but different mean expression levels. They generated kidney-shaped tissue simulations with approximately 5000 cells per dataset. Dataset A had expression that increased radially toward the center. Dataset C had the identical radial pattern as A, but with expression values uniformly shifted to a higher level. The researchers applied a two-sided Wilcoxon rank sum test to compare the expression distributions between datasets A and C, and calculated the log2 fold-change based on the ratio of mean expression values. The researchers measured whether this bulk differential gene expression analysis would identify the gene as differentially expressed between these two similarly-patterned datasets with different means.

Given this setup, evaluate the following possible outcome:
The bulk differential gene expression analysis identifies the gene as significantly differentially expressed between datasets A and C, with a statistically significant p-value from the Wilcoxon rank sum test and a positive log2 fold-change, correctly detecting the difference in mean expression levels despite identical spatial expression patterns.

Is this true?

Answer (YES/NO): YES